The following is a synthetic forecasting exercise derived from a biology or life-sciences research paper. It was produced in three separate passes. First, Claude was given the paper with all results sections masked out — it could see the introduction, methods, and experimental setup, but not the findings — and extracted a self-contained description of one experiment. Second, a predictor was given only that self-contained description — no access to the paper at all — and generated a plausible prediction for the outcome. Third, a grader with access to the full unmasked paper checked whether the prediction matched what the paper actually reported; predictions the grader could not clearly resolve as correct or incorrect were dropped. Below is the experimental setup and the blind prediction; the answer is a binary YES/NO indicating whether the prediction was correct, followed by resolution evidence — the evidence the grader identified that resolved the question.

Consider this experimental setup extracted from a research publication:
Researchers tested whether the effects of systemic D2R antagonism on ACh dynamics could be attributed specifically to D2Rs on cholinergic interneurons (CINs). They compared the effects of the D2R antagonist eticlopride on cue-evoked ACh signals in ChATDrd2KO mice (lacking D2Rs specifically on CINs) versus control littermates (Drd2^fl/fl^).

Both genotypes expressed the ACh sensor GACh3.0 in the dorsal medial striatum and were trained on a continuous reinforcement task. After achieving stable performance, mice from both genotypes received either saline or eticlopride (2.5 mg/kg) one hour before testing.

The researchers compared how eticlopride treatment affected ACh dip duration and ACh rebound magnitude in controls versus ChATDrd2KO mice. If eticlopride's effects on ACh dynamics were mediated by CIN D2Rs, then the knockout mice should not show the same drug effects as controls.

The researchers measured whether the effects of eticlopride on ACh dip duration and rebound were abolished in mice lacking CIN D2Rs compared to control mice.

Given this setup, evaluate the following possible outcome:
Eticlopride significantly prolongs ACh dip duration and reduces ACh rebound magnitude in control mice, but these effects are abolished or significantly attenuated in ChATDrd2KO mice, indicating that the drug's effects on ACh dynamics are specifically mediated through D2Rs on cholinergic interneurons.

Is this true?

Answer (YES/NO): NO